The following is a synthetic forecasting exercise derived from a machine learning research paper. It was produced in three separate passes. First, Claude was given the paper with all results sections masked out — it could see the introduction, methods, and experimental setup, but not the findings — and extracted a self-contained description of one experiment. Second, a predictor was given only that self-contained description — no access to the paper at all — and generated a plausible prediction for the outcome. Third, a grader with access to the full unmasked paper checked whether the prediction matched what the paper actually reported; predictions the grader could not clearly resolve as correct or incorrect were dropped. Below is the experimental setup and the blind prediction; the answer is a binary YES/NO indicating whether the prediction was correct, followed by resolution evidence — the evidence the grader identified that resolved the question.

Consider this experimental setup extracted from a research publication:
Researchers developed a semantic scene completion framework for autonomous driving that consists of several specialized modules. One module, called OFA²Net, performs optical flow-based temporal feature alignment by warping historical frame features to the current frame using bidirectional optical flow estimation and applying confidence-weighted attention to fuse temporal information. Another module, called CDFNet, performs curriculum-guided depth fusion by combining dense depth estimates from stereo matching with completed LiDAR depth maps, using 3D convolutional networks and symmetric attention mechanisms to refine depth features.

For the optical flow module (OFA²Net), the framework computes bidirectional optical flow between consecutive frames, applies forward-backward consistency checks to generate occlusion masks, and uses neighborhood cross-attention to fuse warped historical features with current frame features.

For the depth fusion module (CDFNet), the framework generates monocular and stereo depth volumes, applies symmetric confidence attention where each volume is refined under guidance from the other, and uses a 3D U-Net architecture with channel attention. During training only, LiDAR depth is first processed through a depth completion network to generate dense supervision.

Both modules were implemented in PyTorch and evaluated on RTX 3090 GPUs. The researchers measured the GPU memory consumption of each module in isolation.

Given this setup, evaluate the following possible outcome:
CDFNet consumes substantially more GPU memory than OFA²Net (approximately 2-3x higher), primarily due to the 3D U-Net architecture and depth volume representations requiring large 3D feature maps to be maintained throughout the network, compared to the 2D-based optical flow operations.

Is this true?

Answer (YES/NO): NO